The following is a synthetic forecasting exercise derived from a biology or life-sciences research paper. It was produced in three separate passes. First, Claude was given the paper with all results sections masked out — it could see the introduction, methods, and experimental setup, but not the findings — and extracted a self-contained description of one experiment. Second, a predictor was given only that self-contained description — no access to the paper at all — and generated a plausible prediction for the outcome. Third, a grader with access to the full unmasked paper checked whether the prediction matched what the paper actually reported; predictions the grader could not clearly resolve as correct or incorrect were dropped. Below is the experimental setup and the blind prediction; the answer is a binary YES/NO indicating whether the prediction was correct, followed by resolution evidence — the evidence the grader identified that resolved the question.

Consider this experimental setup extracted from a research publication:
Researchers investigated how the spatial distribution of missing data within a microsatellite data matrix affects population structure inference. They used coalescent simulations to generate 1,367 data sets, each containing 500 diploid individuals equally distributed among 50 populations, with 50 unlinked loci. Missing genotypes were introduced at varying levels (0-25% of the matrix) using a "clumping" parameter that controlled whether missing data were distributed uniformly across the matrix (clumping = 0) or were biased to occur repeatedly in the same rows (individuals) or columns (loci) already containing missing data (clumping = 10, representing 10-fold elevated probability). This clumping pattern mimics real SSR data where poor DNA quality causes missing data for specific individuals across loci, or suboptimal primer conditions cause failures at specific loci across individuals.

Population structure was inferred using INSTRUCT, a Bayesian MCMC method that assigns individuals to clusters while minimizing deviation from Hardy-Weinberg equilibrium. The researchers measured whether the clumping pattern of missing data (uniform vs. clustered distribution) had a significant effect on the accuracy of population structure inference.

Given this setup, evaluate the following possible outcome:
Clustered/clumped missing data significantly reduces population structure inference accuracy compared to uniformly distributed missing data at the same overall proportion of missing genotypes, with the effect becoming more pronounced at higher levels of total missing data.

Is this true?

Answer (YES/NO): NO